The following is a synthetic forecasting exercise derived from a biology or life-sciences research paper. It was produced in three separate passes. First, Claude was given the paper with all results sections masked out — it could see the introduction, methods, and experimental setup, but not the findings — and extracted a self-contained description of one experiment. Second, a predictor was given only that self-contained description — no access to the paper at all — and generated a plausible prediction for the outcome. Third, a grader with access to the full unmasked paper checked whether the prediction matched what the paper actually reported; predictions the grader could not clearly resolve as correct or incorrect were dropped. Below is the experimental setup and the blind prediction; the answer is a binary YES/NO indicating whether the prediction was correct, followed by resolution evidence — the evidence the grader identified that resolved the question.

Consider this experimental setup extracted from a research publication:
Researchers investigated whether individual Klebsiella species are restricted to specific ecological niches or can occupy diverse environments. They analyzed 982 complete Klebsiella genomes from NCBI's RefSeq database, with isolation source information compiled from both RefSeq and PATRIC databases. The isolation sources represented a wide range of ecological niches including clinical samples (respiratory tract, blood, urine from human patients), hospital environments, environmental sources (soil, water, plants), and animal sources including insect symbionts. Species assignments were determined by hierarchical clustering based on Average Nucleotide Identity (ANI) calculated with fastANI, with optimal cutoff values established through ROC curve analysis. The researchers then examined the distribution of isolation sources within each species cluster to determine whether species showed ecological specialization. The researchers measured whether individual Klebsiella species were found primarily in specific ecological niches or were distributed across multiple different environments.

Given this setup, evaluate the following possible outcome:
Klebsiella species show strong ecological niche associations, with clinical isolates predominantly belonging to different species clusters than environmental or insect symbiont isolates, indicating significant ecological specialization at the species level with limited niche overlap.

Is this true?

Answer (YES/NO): NO